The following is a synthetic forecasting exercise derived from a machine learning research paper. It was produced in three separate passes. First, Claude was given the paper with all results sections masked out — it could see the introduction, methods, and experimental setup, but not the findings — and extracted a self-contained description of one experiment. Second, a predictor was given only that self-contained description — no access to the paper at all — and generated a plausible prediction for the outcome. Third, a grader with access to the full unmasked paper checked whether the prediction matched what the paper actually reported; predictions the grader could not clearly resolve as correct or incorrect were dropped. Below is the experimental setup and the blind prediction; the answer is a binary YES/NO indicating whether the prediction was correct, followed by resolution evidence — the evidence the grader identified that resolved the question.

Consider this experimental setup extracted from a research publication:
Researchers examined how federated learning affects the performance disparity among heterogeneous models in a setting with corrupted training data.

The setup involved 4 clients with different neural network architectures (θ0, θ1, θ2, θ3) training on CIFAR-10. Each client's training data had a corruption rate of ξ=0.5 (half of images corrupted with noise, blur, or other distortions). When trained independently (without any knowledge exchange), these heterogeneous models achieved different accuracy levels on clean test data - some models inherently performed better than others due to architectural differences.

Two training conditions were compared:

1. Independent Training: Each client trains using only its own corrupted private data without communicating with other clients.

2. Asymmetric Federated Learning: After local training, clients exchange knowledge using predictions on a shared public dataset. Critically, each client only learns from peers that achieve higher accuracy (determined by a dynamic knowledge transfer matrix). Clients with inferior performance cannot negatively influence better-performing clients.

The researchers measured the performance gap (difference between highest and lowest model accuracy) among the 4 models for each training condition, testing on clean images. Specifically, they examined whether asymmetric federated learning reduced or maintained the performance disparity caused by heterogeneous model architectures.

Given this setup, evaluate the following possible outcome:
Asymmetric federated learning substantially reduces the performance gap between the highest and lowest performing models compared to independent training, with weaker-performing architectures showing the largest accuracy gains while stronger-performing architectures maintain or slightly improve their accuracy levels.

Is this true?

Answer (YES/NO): NO